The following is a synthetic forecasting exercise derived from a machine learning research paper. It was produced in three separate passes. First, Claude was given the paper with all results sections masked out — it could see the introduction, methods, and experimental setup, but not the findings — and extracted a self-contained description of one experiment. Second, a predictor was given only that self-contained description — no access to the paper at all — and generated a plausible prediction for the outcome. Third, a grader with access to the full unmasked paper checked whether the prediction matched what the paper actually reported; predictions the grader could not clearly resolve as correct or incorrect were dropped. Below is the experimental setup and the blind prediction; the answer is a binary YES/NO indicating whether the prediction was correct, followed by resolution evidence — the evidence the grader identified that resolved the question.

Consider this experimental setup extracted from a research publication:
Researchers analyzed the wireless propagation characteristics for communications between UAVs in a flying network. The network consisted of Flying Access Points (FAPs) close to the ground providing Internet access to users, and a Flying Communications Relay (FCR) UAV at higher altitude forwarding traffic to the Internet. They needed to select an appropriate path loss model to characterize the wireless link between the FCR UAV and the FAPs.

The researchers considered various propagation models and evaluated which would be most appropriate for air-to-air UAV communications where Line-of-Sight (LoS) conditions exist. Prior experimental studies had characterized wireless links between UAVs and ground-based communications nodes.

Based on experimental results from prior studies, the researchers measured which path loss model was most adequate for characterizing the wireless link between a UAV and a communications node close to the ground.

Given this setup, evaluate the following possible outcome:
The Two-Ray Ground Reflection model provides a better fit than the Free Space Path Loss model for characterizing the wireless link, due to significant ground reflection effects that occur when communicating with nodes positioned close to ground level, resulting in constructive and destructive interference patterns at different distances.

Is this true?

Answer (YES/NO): NO